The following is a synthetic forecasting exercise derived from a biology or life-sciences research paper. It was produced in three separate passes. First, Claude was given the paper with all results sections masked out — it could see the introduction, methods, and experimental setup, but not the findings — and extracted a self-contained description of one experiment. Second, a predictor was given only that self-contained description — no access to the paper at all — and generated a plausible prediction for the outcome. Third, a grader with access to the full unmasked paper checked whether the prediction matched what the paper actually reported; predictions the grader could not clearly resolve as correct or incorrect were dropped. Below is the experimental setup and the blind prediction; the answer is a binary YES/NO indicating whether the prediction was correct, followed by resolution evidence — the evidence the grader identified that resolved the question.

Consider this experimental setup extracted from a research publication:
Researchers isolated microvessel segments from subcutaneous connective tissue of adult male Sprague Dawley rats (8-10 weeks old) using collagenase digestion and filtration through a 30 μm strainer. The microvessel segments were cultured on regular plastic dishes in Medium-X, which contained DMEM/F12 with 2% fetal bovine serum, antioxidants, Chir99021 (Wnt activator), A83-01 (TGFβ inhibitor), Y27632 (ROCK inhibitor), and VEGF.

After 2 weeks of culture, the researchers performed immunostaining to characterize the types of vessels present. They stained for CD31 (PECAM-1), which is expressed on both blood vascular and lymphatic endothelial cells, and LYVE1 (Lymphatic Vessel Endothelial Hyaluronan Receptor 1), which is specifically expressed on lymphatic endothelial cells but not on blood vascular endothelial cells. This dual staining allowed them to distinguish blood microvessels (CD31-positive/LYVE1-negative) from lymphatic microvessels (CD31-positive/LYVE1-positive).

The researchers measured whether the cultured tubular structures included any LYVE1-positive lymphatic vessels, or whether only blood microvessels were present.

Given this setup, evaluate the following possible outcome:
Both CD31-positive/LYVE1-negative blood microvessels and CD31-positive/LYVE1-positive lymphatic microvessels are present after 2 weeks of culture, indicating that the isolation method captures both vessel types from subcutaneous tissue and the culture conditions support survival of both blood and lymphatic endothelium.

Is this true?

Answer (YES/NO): NO